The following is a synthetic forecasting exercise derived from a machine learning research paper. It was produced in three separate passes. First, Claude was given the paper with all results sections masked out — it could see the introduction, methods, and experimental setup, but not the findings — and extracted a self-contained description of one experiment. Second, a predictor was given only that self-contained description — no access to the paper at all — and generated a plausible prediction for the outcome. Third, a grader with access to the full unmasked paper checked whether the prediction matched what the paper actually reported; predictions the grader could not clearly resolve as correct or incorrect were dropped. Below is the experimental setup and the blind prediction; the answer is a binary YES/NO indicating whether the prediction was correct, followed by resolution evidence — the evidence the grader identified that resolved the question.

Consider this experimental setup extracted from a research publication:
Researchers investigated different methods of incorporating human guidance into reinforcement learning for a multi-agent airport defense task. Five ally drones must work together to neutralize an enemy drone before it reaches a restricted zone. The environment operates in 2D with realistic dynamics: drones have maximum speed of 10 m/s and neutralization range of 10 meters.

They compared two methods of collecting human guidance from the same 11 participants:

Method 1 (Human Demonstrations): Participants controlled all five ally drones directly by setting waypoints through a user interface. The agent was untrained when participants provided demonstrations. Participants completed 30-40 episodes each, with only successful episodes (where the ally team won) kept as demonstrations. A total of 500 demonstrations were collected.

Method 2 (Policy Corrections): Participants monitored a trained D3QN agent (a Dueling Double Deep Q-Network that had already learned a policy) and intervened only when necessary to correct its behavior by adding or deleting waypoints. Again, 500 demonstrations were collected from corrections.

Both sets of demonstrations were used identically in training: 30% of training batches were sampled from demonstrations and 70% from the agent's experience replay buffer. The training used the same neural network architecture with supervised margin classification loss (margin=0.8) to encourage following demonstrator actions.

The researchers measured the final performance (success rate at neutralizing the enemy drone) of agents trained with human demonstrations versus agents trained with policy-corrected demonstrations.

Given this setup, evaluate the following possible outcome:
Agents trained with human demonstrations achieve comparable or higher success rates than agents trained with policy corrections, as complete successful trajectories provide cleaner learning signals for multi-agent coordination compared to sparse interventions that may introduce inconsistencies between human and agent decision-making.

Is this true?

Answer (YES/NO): NO